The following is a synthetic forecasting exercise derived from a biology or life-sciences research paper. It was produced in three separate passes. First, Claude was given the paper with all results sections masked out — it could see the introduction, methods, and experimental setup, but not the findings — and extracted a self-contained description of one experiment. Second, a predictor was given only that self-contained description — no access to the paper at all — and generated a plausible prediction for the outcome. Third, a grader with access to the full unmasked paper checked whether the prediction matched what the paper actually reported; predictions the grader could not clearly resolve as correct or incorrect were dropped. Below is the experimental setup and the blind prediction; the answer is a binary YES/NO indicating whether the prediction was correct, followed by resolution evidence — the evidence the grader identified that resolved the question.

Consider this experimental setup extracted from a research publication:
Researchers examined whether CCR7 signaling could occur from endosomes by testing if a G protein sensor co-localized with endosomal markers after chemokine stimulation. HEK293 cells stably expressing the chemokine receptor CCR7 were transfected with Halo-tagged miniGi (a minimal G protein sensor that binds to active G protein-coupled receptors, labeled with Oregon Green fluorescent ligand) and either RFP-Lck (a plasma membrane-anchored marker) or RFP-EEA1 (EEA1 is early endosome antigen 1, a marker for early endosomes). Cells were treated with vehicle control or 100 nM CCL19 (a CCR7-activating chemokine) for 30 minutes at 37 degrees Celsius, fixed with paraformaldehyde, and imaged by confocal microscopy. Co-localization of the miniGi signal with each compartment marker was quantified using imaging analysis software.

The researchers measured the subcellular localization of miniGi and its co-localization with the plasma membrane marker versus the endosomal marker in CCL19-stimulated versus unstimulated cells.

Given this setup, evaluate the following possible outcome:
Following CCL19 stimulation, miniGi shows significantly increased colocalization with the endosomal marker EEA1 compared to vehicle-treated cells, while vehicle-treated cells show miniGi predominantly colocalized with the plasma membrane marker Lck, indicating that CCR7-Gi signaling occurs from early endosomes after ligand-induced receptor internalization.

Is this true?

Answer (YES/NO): NO